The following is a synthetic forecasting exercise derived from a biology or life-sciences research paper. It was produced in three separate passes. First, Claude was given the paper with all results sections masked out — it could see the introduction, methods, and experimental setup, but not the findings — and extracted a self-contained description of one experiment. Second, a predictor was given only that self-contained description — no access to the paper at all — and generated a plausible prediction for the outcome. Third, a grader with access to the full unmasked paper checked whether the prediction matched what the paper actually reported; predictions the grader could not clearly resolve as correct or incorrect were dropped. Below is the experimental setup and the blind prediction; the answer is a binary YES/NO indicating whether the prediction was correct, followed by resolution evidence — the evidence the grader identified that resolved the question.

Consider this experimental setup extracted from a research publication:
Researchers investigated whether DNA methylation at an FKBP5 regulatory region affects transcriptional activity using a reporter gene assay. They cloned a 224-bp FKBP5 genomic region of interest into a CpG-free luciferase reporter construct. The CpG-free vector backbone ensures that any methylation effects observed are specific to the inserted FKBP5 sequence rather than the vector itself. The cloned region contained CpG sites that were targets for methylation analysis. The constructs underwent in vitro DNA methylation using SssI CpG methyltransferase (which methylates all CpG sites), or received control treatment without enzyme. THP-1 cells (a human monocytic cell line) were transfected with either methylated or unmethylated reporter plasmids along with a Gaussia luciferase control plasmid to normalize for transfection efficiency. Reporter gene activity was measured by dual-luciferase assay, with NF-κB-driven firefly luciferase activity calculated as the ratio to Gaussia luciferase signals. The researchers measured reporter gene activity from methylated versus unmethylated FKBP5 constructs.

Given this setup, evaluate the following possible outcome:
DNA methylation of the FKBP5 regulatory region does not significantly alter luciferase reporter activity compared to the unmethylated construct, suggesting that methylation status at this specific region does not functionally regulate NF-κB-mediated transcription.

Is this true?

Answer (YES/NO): NO